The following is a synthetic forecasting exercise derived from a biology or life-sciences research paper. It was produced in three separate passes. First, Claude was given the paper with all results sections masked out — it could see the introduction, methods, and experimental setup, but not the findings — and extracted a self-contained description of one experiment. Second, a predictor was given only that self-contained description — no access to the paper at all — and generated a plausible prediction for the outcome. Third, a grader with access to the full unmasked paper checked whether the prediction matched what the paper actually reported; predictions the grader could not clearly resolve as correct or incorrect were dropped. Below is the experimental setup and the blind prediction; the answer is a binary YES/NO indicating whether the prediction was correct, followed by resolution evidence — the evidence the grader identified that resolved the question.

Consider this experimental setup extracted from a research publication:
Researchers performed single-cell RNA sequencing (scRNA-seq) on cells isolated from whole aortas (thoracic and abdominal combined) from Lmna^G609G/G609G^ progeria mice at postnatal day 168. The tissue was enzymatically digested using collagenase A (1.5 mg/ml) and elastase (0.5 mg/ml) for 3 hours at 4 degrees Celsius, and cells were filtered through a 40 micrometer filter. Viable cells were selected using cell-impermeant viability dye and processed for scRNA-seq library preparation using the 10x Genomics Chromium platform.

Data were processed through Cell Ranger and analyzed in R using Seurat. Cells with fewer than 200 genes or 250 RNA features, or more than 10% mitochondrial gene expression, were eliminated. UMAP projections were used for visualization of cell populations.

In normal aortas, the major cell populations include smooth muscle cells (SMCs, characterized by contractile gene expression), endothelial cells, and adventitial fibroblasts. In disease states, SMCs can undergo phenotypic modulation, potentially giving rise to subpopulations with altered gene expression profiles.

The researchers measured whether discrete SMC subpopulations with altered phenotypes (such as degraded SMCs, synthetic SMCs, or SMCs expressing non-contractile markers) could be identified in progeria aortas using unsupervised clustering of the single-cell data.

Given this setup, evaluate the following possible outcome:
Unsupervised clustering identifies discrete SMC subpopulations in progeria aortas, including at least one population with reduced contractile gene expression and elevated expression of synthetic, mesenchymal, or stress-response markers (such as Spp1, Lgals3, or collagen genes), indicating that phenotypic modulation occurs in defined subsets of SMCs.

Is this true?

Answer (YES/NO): NO